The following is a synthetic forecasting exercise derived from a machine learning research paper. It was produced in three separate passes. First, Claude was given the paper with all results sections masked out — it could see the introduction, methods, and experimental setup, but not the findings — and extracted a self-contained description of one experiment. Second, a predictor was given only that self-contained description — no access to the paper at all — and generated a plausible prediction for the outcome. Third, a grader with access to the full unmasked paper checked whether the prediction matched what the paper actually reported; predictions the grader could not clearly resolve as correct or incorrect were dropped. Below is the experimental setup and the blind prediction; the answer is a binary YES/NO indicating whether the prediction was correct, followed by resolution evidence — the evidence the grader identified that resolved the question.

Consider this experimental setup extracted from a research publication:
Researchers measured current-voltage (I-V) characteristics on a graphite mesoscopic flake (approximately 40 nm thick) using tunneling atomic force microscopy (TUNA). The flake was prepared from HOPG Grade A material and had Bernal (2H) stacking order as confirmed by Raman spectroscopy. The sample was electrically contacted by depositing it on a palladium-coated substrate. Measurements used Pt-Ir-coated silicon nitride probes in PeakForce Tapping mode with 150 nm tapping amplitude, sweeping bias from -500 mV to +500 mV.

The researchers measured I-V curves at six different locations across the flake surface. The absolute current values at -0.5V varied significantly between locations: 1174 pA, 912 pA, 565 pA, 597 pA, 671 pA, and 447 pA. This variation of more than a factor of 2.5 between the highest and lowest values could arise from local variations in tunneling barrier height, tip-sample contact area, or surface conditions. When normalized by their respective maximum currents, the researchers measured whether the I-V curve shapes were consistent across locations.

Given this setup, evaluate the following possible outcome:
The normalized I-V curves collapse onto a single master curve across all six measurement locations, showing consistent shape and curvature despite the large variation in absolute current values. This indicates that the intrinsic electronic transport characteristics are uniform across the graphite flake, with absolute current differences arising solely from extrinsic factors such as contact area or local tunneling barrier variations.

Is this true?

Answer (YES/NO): NO